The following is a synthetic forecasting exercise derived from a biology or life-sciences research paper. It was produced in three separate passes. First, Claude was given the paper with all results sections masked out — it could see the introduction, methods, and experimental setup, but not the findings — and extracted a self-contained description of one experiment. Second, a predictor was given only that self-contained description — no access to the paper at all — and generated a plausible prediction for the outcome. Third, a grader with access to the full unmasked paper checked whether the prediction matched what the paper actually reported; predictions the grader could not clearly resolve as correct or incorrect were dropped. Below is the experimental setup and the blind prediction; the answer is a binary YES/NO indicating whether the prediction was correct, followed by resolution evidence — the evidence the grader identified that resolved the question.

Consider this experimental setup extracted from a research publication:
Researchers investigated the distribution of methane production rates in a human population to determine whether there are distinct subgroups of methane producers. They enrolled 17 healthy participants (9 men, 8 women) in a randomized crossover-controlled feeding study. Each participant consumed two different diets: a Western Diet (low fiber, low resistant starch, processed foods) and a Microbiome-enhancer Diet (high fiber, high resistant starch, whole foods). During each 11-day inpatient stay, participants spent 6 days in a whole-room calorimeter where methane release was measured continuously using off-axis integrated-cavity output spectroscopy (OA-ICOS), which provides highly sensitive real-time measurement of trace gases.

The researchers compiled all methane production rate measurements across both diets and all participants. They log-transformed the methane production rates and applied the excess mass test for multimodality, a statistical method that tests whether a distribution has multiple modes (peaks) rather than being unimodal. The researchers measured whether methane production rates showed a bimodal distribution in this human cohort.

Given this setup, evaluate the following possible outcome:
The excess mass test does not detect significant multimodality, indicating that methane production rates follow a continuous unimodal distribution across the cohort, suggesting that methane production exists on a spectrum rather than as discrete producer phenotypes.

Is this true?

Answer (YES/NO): NO